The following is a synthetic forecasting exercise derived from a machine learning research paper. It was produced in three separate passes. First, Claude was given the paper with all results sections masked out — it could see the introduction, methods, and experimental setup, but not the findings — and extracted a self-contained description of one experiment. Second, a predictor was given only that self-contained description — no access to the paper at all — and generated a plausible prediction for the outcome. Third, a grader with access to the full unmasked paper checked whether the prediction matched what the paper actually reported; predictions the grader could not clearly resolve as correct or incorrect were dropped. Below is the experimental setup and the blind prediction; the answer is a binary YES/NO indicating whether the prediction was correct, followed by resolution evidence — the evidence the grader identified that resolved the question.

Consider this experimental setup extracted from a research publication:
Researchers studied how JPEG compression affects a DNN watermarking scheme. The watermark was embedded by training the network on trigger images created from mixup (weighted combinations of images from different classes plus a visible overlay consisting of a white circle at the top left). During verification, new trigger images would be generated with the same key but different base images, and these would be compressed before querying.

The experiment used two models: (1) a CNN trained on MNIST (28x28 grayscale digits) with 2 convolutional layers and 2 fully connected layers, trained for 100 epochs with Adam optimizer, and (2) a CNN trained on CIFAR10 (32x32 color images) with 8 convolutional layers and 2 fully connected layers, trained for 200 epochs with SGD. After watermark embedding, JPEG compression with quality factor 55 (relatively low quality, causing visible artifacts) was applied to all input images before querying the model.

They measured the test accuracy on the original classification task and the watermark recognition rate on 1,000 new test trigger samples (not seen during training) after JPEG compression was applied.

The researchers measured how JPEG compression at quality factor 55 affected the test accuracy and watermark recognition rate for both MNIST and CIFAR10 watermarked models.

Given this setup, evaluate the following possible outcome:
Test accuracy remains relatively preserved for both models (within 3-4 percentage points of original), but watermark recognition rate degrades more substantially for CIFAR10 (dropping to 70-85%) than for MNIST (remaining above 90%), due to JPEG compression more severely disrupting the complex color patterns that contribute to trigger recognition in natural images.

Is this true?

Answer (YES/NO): NO